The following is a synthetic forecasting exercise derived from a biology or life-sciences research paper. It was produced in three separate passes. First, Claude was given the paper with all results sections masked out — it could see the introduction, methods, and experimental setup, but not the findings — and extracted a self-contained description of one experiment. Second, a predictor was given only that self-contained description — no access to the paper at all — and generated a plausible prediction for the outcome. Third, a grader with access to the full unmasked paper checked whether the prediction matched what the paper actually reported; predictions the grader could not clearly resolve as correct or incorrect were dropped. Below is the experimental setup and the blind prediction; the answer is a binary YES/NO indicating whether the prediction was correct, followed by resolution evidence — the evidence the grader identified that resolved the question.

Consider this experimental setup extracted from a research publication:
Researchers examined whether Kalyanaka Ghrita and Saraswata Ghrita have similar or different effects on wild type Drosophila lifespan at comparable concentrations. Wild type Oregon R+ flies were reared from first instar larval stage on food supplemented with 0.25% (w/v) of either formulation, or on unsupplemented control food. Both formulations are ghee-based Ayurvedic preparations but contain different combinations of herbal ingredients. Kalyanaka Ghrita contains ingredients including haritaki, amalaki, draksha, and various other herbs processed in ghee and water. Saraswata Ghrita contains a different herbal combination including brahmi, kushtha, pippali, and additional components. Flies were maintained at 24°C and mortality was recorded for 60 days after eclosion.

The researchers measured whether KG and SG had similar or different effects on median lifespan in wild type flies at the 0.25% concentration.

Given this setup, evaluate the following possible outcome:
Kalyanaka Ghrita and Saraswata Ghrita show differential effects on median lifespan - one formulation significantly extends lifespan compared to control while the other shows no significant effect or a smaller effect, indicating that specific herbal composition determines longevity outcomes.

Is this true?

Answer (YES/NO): NO